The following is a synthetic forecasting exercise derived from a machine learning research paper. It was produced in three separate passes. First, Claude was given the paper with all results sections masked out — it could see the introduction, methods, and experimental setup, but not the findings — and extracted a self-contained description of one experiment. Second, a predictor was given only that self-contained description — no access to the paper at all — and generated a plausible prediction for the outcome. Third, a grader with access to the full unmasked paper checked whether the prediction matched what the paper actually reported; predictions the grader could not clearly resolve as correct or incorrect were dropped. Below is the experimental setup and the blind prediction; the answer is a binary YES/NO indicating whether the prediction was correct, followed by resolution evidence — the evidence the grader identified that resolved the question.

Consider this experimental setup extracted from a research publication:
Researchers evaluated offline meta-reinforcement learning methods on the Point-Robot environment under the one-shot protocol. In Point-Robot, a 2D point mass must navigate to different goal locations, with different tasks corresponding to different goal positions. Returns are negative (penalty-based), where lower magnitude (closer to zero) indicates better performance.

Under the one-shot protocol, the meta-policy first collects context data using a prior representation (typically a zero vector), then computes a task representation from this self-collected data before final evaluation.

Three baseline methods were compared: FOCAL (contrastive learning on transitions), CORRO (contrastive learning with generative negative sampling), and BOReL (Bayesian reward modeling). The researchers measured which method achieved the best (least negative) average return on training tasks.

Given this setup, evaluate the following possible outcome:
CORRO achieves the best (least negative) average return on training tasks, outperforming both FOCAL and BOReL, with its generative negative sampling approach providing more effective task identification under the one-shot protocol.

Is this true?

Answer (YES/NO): YES